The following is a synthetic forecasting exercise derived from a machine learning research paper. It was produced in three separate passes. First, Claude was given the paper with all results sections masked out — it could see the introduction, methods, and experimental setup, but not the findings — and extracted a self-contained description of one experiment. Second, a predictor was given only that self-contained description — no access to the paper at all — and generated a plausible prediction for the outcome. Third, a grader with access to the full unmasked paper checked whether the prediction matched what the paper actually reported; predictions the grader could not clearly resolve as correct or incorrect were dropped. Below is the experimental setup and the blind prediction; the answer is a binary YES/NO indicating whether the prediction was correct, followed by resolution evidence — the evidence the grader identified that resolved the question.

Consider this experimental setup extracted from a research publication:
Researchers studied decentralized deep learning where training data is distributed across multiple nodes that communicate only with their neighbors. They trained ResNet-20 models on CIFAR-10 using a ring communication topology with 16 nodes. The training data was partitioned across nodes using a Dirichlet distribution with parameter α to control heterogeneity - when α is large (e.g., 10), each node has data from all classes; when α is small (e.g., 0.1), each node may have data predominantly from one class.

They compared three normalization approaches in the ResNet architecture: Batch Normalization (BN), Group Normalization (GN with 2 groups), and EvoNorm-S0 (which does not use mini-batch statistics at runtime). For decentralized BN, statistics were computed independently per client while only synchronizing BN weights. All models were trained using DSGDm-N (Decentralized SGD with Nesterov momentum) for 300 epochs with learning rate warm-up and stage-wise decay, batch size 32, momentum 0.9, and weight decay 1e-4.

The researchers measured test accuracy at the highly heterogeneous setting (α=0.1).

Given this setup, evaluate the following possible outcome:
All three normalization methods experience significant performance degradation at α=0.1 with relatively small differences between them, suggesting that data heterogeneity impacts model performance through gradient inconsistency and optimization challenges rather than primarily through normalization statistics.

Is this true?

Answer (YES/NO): NO